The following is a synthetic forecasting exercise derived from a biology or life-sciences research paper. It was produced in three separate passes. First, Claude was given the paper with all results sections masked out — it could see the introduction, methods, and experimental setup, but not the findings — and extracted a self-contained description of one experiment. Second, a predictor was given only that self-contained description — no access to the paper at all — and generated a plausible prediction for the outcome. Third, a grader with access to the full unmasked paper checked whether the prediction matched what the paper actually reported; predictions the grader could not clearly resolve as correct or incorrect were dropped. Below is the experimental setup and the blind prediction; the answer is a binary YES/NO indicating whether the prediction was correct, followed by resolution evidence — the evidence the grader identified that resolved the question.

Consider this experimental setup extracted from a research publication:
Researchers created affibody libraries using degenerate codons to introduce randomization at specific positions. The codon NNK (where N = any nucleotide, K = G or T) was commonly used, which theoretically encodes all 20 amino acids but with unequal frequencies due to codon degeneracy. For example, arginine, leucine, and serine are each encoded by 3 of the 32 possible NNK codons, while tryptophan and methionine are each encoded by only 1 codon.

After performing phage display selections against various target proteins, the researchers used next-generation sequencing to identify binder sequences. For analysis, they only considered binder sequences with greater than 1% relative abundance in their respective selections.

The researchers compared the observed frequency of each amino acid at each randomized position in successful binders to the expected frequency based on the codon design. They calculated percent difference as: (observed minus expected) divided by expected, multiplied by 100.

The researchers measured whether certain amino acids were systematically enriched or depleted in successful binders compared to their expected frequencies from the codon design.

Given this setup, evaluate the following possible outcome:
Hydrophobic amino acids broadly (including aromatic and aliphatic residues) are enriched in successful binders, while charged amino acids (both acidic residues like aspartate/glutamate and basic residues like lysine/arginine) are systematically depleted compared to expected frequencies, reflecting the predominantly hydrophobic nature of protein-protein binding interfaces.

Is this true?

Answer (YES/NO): NO